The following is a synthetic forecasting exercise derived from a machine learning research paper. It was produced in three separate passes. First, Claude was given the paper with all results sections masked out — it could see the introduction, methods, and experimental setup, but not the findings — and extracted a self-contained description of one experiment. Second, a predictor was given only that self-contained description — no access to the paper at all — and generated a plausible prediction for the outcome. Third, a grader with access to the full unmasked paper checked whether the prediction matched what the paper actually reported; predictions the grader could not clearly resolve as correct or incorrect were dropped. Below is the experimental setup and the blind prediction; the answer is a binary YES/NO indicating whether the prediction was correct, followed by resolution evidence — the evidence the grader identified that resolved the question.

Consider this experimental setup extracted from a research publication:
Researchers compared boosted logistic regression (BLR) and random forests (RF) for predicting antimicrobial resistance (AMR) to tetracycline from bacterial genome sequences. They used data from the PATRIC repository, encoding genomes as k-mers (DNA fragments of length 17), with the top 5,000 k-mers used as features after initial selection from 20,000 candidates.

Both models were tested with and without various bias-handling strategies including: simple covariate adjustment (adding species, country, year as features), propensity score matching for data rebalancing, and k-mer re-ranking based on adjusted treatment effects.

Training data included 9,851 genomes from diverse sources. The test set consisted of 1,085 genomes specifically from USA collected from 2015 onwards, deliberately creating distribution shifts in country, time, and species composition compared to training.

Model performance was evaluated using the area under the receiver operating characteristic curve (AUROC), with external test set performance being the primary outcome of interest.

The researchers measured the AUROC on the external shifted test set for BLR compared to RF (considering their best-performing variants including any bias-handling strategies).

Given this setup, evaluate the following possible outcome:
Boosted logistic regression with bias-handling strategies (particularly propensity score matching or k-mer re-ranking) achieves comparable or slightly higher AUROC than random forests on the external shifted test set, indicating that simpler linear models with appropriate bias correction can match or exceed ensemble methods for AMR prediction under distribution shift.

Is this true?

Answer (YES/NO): YES